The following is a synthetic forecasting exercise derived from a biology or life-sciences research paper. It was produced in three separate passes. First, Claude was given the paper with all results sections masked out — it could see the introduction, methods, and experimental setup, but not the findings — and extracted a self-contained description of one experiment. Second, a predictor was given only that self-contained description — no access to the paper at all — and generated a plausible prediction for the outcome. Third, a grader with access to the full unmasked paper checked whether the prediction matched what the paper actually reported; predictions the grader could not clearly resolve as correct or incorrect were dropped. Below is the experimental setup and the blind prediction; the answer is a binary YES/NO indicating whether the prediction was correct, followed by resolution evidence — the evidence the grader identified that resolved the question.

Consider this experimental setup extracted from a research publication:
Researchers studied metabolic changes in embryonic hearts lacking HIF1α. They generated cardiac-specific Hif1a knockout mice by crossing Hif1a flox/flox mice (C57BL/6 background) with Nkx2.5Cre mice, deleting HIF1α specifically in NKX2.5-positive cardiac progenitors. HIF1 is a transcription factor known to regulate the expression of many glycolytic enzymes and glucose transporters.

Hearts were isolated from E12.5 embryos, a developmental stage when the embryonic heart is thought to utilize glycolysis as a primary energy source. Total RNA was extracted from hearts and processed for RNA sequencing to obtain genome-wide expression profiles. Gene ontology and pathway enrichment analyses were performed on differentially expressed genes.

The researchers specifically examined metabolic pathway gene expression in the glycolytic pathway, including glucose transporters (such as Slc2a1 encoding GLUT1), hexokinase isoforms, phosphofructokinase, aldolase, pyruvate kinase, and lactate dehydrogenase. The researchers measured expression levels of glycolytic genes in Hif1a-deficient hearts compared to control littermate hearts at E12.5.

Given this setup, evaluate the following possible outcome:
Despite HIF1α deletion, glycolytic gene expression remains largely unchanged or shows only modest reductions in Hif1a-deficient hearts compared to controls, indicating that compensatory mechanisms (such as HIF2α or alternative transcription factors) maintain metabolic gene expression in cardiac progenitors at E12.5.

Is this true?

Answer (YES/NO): NO